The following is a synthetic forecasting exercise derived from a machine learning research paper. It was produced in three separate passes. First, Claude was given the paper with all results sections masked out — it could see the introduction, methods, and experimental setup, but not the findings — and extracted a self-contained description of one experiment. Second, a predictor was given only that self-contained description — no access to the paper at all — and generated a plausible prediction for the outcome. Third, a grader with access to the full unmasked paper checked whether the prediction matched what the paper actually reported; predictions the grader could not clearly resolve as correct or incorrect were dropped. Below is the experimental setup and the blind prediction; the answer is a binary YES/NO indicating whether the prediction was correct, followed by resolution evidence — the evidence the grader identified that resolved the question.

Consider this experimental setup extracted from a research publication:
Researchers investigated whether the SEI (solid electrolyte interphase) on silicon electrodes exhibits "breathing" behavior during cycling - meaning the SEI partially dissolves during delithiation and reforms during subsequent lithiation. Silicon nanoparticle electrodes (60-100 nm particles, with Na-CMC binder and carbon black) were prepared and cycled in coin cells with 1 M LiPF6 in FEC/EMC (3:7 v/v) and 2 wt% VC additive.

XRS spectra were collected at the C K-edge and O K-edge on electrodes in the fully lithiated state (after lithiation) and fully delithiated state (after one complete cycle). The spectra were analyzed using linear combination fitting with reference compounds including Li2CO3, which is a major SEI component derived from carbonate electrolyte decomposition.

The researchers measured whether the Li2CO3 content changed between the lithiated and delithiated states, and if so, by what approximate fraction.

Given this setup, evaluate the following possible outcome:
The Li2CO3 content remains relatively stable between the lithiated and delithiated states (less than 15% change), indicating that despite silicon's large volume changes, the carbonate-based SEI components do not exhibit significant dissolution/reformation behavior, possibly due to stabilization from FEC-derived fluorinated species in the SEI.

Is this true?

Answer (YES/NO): NO